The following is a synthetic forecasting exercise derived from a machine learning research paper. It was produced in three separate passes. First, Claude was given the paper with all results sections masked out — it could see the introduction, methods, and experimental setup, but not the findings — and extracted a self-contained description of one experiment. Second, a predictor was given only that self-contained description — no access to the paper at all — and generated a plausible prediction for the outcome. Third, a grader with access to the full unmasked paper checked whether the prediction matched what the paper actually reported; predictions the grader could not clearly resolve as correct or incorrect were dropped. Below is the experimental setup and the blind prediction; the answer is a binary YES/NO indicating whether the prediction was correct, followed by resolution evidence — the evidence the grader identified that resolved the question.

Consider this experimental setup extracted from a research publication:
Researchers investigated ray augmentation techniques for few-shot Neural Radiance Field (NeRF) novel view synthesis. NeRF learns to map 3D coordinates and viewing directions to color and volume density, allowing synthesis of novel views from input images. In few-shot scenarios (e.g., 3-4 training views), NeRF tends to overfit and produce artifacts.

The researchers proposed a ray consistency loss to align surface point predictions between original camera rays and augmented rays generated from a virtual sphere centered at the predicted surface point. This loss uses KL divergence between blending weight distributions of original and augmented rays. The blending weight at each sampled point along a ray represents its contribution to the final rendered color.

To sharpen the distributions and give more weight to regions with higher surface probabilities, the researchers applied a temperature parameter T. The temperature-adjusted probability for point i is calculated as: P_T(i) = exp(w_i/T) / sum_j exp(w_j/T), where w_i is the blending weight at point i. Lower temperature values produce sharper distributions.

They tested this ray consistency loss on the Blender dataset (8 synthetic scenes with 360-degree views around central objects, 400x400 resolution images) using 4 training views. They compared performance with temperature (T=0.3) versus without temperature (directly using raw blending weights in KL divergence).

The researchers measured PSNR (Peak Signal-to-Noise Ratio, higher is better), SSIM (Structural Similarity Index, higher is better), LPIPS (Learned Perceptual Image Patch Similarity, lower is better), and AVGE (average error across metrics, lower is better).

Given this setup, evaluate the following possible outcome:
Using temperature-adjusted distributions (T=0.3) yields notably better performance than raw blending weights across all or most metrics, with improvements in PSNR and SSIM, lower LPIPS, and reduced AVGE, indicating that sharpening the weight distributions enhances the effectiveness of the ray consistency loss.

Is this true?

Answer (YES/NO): YES